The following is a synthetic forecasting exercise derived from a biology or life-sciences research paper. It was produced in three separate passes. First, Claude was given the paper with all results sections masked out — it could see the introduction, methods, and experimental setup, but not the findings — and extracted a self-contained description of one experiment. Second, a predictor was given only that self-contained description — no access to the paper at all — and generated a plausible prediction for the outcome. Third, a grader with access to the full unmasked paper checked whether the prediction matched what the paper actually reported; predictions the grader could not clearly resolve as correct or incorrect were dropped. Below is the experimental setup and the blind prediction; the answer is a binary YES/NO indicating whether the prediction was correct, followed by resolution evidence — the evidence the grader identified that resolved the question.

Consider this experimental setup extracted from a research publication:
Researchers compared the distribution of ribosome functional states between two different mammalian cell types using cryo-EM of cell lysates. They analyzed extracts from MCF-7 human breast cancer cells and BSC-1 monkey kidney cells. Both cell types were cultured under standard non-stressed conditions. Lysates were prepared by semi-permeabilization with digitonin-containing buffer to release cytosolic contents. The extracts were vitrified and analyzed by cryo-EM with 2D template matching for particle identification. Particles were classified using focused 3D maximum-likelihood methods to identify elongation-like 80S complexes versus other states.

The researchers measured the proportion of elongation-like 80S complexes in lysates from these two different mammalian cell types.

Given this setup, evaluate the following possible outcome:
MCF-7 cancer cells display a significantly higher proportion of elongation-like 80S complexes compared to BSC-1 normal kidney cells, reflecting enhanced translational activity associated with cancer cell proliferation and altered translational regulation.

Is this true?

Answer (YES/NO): NO